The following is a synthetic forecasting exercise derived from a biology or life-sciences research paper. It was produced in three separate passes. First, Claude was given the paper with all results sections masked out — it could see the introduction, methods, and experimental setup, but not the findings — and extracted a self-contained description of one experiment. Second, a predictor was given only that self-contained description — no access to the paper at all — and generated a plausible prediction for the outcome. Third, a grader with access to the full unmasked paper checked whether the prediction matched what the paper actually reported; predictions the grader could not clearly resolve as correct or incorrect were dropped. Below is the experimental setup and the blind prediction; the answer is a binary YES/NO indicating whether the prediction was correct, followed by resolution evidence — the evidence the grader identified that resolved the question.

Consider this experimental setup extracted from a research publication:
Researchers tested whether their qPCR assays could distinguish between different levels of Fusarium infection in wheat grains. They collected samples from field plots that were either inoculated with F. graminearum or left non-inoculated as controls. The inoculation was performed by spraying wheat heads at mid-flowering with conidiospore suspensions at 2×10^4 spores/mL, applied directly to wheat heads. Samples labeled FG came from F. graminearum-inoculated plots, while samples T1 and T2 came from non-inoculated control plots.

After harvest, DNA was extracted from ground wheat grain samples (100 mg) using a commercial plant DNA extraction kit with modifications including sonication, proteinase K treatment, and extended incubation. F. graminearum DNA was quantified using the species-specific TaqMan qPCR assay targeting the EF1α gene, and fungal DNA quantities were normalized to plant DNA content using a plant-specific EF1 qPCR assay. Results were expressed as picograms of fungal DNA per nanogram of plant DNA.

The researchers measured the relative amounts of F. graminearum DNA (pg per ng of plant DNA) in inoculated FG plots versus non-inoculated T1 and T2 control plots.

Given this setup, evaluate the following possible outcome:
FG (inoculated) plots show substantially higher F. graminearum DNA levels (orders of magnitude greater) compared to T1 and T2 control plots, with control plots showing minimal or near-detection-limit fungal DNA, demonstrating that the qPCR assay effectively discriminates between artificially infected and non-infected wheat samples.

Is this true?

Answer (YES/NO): NO